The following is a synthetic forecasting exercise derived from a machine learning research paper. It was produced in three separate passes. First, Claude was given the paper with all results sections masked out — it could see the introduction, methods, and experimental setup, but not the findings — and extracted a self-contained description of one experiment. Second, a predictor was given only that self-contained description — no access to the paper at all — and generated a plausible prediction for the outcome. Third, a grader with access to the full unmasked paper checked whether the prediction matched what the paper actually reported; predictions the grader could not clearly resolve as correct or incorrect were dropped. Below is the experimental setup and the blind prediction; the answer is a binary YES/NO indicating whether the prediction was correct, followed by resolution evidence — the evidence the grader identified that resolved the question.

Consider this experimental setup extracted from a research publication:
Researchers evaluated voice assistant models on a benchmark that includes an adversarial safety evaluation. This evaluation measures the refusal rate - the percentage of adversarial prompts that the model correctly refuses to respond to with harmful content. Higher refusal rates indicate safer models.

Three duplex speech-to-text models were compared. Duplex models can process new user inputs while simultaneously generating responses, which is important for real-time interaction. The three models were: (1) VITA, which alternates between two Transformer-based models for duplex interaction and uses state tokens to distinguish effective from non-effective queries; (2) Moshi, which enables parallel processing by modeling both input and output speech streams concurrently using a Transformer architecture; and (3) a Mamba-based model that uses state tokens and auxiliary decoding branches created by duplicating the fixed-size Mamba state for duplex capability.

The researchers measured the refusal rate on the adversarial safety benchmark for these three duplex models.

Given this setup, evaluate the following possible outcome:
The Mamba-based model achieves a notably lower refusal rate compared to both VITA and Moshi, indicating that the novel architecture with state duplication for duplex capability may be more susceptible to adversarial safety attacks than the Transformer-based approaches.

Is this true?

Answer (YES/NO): NO